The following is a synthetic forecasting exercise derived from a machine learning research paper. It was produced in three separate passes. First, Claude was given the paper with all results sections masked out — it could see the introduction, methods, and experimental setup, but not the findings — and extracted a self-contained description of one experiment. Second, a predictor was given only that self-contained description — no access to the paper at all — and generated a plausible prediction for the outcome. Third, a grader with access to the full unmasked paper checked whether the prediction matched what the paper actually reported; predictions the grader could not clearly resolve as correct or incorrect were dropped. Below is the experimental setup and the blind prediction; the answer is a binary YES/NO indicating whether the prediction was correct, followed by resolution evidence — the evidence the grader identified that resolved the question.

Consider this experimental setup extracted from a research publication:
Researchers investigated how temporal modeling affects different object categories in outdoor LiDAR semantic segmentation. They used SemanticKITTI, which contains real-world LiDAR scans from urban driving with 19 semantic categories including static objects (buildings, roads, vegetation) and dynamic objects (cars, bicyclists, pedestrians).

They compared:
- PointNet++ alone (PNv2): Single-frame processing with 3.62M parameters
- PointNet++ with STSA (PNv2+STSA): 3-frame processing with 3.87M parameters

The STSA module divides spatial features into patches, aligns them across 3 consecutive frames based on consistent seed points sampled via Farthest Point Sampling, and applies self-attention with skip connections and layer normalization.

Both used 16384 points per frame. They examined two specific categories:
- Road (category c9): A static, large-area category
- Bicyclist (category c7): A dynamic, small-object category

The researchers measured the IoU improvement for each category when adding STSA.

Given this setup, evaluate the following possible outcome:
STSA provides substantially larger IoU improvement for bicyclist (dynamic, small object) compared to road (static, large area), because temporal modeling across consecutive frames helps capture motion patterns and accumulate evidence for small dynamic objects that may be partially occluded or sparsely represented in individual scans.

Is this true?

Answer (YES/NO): YES